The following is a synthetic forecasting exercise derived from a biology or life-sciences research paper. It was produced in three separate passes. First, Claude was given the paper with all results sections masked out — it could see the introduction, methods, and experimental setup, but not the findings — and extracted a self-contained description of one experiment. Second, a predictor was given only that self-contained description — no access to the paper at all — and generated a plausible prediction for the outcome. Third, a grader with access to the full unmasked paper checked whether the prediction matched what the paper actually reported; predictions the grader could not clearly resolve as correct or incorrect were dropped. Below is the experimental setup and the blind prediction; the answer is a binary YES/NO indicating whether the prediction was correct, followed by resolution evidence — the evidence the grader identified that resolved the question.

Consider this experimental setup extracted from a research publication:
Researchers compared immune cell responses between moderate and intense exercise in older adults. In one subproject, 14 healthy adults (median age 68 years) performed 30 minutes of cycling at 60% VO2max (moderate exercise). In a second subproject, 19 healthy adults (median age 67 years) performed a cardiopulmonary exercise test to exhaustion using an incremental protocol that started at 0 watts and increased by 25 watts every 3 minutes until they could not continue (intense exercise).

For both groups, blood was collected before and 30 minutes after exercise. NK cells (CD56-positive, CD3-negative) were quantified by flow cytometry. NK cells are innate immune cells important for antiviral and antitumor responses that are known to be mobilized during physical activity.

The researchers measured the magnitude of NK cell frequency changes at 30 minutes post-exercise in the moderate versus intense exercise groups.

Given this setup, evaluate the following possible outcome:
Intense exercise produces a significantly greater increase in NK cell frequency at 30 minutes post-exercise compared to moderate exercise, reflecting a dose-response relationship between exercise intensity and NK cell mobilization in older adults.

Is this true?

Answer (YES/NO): NO